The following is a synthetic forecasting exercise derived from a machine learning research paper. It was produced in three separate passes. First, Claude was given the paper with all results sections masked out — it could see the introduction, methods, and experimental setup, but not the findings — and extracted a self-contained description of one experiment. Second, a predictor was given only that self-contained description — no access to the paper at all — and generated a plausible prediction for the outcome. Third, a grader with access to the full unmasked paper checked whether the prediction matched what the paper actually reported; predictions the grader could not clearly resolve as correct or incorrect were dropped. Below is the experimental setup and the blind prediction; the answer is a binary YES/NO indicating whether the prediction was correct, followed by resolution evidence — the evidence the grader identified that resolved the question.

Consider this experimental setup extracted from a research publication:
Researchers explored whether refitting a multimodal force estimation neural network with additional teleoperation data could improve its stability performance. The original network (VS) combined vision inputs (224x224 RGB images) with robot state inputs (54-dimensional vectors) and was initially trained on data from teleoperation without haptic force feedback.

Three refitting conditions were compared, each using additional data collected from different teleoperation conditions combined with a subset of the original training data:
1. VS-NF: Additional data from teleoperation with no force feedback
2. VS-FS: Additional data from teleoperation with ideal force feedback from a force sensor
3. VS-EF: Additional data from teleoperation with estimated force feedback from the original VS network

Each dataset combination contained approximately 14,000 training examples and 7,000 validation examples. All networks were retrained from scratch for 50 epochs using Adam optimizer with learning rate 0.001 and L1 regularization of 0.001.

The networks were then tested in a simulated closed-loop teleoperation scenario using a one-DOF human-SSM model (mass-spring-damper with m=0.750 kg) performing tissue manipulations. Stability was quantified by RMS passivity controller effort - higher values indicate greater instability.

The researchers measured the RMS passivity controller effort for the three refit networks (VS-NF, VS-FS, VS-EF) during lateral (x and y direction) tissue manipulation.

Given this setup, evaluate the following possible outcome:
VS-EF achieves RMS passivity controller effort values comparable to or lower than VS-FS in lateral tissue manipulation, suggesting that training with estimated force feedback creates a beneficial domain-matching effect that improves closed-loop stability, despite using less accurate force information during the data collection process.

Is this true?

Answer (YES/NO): YES